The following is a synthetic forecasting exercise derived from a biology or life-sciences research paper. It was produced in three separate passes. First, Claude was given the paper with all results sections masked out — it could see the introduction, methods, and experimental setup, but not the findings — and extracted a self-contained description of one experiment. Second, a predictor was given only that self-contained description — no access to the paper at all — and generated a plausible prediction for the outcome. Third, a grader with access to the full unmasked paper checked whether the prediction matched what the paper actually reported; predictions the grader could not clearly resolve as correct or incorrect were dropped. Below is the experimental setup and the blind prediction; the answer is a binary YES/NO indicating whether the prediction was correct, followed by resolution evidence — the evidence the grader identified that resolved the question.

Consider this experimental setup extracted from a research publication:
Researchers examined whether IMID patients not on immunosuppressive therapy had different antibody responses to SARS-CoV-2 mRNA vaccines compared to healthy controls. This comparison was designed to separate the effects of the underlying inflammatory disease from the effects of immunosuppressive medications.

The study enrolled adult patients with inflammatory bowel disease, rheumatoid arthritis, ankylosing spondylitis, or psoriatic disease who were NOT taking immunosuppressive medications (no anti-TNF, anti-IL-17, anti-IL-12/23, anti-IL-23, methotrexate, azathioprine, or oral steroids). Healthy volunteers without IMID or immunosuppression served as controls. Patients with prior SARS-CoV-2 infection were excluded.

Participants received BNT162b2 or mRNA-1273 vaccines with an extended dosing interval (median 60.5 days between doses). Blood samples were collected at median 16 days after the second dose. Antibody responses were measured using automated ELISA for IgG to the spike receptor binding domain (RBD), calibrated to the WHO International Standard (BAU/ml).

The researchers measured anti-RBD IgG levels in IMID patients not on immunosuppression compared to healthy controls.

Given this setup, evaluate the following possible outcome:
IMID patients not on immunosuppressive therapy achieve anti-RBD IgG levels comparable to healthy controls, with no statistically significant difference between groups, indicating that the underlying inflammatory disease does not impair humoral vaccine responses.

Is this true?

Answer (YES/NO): YES